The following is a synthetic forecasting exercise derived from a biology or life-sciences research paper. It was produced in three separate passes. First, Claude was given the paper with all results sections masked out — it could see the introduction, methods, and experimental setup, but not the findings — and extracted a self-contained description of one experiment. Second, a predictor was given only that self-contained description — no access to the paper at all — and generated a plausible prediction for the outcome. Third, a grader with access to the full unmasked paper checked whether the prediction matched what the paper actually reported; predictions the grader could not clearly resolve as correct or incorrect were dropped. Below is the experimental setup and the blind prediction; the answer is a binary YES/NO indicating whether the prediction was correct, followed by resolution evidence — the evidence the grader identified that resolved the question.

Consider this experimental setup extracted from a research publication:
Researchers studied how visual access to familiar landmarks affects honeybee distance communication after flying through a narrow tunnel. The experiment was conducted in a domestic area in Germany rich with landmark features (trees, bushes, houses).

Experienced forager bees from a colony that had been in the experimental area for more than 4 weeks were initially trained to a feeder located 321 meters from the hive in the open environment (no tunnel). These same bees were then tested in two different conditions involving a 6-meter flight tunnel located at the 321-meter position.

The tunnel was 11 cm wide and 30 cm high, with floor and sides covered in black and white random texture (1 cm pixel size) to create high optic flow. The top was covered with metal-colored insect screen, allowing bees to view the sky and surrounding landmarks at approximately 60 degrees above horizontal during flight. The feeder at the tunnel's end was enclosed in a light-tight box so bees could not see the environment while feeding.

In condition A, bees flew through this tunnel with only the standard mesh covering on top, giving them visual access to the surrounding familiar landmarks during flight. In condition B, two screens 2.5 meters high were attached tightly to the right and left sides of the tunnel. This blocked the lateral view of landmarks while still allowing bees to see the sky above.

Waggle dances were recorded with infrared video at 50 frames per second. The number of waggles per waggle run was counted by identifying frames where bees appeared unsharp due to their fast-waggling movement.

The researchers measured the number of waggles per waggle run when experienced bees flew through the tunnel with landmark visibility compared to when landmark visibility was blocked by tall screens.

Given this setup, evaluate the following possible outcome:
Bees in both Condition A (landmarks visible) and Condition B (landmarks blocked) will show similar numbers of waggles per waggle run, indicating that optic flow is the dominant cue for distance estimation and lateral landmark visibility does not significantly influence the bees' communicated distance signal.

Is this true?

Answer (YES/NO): NO